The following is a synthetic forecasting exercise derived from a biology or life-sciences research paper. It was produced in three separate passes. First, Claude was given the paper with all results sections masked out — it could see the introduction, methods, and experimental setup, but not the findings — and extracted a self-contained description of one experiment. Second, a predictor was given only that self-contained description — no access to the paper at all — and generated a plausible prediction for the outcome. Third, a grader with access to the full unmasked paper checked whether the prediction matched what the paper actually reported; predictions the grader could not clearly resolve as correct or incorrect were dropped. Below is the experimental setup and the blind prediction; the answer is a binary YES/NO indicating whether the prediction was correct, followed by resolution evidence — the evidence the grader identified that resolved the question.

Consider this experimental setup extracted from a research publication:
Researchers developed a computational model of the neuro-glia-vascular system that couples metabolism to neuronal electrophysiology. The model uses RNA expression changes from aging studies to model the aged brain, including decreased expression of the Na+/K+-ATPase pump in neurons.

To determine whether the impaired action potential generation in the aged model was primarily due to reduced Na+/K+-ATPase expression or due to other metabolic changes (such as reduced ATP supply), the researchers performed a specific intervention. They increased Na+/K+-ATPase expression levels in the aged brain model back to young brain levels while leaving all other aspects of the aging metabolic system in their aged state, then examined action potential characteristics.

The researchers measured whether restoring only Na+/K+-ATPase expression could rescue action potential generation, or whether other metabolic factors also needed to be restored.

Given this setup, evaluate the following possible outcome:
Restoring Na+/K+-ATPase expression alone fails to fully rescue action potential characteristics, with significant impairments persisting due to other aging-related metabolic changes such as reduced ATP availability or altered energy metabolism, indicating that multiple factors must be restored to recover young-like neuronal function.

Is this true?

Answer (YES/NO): NO